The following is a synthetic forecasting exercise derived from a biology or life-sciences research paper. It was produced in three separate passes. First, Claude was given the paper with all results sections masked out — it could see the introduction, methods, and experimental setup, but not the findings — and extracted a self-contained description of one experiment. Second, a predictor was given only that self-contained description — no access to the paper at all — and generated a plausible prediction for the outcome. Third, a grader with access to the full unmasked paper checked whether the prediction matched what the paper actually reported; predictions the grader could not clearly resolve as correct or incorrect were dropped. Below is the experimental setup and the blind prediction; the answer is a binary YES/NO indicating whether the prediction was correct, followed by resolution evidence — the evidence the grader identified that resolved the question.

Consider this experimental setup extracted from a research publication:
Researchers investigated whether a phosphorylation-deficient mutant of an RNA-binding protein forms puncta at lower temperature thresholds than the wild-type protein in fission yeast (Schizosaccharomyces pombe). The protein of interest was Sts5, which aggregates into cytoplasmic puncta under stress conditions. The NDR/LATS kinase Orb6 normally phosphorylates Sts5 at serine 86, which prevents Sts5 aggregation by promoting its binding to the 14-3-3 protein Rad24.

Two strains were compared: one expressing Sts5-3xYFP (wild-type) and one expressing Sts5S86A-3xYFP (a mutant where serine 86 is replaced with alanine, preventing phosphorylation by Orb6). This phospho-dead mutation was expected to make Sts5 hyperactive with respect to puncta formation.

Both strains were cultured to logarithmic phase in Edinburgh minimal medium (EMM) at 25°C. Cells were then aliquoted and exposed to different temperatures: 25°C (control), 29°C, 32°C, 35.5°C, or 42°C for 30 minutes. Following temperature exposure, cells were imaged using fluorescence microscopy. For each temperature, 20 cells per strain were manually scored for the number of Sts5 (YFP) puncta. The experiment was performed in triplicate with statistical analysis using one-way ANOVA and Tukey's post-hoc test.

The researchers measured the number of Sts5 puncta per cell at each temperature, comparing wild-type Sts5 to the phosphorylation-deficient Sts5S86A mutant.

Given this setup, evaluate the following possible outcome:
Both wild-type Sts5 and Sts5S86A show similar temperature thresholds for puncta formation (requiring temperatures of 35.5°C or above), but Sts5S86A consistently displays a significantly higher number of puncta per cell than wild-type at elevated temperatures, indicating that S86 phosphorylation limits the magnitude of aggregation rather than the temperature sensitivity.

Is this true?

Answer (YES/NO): NO